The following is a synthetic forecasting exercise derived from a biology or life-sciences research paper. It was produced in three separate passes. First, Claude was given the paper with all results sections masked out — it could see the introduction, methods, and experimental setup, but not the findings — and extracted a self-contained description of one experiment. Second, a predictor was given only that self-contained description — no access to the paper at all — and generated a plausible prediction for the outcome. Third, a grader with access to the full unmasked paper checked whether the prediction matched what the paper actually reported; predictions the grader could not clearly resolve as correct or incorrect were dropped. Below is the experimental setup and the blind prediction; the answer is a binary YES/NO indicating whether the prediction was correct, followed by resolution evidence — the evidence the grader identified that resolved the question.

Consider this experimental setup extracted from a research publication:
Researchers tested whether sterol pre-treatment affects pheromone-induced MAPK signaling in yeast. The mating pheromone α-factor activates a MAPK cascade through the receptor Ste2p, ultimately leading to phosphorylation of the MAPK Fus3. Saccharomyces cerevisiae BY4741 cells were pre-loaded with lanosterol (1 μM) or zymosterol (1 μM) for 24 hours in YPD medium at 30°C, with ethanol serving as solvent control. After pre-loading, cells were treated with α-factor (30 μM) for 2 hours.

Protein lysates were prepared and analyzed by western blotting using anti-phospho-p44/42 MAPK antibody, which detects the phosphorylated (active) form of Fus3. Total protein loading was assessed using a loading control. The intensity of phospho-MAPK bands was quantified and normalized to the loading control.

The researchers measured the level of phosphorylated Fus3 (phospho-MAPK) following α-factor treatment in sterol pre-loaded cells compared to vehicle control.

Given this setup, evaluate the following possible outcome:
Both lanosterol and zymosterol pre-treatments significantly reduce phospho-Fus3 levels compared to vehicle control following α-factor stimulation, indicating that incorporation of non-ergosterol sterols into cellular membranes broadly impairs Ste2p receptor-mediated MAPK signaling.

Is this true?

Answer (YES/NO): YES